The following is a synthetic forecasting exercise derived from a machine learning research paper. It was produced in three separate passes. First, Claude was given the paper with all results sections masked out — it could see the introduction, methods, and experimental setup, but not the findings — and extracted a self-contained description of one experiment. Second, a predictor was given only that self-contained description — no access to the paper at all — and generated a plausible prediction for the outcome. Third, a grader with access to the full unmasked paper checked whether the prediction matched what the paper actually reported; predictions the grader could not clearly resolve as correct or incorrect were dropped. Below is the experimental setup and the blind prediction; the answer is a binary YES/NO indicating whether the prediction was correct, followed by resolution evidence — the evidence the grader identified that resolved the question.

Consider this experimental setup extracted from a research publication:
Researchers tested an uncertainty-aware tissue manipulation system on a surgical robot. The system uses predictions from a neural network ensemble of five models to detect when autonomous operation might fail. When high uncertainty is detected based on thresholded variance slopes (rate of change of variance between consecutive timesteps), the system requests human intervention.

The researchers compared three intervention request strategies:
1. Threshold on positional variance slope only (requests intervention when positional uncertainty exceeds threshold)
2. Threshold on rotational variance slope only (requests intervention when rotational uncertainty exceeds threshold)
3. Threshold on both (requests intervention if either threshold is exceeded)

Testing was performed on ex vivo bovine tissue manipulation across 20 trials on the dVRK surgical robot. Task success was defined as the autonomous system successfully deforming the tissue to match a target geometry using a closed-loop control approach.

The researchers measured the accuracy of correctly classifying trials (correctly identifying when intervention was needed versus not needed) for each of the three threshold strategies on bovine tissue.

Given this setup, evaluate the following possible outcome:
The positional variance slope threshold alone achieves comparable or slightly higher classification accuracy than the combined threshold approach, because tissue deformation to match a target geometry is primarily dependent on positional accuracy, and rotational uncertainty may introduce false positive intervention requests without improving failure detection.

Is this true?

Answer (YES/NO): YES